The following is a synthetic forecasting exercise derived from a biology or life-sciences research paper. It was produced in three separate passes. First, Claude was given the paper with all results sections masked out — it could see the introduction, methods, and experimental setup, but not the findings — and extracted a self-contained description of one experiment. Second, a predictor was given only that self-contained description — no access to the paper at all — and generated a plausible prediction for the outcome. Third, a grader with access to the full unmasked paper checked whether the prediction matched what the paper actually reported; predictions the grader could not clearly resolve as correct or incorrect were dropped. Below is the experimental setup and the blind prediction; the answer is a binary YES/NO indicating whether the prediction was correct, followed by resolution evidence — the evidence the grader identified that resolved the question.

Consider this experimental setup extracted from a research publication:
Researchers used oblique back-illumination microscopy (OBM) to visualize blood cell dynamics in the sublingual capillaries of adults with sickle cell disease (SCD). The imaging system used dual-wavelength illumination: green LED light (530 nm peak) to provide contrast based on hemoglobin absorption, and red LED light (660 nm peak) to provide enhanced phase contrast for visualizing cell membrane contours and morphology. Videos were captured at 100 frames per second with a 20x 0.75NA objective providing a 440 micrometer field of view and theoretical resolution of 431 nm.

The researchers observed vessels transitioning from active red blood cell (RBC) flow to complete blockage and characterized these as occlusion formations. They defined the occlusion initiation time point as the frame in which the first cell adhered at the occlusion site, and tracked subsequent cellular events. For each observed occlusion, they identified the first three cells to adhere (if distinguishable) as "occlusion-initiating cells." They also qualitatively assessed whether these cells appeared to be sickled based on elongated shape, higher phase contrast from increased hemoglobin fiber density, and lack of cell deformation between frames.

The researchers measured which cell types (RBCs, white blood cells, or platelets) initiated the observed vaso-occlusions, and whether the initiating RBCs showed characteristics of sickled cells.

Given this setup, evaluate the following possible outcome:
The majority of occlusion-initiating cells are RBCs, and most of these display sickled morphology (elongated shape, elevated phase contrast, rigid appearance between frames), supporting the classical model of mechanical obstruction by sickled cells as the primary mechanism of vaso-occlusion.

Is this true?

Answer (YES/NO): NO